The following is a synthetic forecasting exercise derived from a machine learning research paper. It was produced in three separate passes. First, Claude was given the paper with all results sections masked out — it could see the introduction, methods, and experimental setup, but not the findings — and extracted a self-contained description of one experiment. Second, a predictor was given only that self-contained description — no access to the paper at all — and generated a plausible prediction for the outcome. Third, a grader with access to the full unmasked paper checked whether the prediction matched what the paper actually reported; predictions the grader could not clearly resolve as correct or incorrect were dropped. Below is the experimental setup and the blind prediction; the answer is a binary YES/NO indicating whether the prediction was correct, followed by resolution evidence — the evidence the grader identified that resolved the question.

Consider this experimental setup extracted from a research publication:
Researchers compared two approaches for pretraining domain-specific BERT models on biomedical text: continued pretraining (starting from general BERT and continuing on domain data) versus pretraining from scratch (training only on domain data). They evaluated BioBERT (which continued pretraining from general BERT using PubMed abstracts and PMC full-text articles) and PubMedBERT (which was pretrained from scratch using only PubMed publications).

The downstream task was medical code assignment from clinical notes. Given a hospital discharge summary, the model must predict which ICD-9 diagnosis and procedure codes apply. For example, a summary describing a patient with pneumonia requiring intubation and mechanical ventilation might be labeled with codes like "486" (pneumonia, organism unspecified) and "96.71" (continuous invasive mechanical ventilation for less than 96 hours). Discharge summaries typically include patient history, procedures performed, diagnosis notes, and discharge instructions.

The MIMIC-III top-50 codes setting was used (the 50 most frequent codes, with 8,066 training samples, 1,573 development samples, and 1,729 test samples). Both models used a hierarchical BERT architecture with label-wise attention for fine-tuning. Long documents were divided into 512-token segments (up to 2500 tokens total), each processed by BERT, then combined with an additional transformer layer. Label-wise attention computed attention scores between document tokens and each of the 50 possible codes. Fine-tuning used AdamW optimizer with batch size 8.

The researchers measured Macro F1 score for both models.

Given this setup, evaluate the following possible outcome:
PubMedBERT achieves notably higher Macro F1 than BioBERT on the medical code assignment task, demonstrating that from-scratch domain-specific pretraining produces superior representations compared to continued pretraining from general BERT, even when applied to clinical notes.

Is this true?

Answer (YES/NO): YES